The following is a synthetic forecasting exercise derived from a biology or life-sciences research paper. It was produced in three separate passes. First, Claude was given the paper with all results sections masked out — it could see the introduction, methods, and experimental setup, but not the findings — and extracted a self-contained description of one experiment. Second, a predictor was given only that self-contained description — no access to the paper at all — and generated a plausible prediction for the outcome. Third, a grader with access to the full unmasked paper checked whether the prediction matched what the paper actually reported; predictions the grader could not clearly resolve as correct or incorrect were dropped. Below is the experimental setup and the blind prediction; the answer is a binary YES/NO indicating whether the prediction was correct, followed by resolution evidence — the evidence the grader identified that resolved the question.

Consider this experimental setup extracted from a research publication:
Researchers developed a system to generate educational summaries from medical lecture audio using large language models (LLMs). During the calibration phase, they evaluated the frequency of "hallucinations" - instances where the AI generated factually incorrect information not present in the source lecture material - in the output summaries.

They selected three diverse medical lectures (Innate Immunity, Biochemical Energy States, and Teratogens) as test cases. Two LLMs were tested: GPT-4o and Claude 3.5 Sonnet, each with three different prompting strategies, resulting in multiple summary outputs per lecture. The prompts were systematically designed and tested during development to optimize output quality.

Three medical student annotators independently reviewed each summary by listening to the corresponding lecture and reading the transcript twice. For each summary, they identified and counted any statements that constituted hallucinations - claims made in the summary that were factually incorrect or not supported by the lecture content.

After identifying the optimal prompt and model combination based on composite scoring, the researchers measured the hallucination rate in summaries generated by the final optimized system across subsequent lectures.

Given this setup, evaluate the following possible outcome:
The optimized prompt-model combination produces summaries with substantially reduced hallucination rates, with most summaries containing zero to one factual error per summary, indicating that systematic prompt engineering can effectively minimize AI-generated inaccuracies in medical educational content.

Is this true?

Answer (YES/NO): YES